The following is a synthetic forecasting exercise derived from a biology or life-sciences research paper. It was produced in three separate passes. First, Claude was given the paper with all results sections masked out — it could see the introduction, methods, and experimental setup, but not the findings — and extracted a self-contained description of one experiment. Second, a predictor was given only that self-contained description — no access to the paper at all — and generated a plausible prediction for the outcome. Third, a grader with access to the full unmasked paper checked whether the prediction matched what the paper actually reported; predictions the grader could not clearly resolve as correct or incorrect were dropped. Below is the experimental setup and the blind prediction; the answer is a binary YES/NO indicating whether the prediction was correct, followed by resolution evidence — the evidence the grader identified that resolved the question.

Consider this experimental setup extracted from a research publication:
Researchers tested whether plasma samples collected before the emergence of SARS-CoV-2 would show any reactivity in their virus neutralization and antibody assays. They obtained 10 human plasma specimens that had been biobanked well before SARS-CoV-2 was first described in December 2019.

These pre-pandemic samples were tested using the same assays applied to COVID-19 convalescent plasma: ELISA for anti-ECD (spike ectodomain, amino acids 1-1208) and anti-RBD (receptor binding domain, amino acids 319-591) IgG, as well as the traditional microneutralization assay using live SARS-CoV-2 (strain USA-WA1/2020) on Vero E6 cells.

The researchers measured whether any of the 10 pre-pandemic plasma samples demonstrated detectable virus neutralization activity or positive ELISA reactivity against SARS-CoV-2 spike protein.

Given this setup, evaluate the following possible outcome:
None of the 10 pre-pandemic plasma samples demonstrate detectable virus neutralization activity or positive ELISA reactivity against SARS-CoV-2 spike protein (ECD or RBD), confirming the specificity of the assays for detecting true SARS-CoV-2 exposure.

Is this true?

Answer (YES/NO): YES